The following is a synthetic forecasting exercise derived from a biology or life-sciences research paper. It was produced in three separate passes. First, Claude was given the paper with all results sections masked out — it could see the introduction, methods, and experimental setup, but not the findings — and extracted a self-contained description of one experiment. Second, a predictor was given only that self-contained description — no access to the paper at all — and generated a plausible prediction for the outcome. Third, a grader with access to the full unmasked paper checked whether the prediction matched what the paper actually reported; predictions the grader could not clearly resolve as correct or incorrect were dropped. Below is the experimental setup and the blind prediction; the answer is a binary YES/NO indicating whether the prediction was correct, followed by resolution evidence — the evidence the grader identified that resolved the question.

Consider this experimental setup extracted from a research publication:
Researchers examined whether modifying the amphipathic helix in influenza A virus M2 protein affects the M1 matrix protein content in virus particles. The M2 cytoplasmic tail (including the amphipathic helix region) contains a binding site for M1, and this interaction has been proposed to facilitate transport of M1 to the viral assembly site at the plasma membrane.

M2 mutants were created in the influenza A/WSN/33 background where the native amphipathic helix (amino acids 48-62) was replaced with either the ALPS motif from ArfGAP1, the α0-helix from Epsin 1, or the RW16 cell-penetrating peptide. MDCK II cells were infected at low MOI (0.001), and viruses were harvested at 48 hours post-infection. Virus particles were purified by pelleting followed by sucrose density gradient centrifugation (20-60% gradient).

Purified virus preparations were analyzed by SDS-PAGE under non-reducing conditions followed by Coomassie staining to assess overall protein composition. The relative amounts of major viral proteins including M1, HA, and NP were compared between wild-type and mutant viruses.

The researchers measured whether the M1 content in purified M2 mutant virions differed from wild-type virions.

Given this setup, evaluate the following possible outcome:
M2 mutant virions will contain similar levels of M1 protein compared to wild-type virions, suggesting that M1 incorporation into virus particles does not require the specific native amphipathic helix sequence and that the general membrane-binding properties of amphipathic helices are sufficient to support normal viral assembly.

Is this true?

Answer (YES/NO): NO